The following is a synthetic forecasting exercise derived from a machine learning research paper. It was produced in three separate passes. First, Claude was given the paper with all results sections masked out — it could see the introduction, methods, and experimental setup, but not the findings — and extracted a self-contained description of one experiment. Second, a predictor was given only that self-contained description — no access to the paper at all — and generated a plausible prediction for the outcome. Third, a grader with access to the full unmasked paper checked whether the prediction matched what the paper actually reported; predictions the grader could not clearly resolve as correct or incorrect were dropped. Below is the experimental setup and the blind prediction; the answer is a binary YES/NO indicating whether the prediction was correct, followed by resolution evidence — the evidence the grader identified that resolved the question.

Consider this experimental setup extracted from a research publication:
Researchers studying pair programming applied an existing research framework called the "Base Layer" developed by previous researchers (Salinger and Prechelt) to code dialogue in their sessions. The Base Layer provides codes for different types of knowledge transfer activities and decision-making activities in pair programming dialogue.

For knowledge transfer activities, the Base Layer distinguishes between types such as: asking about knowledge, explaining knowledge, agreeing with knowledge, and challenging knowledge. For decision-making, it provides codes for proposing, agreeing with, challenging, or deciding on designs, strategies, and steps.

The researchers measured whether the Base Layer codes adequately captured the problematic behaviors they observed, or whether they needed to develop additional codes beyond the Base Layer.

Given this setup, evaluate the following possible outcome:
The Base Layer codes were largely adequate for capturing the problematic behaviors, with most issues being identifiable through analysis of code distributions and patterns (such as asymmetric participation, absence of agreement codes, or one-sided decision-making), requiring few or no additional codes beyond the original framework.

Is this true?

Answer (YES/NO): NO